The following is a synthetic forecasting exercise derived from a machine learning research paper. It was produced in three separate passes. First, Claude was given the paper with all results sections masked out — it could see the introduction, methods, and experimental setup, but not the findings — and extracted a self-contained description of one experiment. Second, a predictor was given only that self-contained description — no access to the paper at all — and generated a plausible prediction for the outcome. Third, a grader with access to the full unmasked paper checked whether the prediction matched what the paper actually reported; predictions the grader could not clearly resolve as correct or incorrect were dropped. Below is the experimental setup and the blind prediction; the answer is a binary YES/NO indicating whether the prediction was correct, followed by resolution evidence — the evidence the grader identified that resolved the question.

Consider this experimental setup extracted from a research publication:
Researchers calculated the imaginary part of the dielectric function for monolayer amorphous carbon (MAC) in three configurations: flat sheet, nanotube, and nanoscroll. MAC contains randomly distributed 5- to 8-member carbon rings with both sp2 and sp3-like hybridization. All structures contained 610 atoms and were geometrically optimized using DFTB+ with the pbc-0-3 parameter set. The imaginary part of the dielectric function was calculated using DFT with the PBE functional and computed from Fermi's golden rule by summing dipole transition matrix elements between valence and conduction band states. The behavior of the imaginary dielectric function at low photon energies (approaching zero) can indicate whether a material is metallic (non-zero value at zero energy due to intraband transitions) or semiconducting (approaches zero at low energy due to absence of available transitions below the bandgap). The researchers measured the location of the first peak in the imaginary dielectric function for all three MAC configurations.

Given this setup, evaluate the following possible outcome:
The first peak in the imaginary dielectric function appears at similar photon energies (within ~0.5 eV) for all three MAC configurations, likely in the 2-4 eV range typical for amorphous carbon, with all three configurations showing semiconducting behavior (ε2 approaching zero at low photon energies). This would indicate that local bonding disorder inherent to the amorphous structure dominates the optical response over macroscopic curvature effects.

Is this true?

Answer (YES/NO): NO